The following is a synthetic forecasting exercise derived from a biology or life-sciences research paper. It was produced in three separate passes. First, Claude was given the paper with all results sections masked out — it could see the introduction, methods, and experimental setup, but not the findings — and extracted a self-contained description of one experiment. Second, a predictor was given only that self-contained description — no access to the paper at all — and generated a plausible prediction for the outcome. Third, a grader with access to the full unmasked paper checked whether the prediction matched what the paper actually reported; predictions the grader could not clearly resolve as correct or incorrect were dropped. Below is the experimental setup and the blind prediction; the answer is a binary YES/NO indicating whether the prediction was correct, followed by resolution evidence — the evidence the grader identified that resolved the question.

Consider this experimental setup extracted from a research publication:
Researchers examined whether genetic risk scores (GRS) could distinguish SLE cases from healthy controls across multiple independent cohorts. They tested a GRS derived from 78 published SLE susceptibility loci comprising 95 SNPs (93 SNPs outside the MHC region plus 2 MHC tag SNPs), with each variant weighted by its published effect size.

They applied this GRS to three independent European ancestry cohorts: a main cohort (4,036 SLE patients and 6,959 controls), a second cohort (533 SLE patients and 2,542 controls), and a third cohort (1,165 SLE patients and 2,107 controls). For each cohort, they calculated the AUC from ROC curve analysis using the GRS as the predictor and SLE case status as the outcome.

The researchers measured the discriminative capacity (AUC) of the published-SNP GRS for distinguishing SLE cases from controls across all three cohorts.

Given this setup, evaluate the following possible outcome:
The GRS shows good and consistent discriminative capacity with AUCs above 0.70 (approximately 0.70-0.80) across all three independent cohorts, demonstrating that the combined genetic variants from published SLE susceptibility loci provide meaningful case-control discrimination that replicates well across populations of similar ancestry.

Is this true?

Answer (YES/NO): NO